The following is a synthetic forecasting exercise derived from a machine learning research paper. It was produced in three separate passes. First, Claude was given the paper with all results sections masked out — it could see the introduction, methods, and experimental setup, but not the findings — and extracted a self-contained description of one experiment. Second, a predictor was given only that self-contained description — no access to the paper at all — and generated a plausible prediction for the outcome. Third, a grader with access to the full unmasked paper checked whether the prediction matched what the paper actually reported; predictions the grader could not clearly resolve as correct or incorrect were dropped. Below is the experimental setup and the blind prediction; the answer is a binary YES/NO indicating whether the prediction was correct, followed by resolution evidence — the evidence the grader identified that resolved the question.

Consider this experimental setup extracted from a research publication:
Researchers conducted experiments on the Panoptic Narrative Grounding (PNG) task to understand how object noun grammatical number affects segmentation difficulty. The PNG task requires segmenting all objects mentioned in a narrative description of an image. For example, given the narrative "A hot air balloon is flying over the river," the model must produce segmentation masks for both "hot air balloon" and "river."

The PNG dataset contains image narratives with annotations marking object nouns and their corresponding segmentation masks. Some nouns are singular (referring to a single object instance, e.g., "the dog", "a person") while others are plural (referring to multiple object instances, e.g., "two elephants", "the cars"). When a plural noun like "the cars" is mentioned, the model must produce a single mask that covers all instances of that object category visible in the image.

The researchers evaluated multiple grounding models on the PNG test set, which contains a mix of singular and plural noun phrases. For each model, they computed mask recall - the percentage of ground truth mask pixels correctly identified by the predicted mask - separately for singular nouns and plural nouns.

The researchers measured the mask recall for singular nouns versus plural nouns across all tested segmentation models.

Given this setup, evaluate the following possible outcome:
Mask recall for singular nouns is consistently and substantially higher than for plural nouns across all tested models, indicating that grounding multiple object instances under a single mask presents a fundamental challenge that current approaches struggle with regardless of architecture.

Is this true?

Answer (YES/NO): YES